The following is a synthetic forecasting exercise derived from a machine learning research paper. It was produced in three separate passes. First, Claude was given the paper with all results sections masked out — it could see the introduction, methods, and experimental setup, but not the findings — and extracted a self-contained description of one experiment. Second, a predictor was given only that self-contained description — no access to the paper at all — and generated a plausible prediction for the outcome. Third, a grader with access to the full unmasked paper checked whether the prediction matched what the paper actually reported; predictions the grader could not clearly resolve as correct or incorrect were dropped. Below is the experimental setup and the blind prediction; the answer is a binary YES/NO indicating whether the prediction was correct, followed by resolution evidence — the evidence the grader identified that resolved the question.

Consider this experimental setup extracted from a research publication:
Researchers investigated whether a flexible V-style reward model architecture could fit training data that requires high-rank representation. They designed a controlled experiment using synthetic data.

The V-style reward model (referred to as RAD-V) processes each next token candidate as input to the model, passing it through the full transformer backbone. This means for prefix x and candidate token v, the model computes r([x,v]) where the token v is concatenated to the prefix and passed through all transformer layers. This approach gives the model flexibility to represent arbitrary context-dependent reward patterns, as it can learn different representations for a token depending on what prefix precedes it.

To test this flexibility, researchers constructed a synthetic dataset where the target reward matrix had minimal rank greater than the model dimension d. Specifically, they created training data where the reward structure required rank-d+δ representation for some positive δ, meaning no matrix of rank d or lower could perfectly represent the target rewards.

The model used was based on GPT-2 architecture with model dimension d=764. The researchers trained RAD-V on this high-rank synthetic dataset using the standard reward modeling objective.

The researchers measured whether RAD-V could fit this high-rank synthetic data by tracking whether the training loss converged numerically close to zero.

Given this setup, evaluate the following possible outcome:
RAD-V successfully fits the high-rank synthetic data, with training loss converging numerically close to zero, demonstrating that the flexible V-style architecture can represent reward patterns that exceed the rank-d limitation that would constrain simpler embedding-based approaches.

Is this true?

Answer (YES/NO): YES